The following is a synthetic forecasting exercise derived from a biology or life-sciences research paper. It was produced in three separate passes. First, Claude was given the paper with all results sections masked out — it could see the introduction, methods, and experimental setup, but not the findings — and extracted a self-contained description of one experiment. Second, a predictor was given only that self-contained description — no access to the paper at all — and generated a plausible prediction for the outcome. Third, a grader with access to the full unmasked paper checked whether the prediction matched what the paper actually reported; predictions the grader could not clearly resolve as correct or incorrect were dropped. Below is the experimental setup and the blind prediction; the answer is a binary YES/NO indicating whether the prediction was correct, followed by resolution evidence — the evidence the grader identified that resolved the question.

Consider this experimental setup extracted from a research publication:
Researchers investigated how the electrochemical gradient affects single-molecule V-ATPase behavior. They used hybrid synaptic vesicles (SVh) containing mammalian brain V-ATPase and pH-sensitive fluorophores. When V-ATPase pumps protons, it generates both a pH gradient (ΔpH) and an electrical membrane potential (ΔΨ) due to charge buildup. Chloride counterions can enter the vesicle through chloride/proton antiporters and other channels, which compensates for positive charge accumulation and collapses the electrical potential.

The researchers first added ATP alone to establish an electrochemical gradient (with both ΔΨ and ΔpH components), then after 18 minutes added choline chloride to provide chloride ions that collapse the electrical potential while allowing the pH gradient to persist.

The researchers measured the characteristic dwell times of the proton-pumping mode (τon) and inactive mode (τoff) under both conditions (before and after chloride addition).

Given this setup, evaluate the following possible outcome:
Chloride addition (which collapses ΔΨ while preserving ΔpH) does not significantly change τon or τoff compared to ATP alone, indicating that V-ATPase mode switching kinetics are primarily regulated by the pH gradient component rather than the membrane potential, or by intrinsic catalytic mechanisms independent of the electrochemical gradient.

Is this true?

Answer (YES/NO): NO